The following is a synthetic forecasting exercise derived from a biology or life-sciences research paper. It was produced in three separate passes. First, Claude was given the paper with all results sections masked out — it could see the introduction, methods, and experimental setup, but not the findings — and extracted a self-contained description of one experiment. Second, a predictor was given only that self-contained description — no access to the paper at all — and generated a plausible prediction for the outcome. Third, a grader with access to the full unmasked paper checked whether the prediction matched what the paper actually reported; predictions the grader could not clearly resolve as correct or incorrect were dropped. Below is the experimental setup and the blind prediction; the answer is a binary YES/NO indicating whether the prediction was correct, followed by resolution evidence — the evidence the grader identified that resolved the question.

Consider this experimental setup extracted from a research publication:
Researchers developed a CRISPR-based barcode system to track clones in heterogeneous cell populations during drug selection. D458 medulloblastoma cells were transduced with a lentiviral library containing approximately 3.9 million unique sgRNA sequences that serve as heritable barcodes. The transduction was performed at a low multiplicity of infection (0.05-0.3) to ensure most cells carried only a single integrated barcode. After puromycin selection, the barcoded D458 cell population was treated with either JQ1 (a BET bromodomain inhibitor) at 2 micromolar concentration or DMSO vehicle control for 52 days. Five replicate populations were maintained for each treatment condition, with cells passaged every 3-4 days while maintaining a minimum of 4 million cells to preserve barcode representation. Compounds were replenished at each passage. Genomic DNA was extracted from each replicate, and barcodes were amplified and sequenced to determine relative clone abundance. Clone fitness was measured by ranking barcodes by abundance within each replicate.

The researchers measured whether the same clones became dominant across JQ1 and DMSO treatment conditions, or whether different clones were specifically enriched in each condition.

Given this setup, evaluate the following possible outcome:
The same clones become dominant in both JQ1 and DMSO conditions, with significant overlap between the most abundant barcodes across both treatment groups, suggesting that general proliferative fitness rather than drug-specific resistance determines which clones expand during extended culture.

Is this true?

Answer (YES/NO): NO